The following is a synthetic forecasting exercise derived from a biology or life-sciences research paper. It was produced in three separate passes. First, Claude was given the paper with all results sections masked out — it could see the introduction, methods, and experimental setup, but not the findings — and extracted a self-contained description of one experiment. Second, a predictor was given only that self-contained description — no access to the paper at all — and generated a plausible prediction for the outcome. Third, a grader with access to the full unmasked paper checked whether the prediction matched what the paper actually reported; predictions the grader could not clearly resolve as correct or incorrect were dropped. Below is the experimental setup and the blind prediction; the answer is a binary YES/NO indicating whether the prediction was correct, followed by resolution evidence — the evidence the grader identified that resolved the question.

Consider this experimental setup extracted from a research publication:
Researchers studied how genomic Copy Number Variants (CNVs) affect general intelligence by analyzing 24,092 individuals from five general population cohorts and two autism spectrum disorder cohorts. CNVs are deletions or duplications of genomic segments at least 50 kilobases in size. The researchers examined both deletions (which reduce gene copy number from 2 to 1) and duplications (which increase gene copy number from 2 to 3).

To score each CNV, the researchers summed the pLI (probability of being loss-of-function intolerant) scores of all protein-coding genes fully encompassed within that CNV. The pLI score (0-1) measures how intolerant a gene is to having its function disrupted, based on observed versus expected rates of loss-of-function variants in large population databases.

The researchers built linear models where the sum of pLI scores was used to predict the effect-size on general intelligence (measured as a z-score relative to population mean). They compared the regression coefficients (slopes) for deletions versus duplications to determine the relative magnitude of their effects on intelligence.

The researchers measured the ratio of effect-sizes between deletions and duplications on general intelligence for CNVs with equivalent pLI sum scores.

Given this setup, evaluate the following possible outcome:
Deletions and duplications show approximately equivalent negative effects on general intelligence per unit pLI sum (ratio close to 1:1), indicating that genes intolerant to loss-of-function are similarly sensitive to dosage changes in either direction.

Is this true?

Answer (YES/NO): NO